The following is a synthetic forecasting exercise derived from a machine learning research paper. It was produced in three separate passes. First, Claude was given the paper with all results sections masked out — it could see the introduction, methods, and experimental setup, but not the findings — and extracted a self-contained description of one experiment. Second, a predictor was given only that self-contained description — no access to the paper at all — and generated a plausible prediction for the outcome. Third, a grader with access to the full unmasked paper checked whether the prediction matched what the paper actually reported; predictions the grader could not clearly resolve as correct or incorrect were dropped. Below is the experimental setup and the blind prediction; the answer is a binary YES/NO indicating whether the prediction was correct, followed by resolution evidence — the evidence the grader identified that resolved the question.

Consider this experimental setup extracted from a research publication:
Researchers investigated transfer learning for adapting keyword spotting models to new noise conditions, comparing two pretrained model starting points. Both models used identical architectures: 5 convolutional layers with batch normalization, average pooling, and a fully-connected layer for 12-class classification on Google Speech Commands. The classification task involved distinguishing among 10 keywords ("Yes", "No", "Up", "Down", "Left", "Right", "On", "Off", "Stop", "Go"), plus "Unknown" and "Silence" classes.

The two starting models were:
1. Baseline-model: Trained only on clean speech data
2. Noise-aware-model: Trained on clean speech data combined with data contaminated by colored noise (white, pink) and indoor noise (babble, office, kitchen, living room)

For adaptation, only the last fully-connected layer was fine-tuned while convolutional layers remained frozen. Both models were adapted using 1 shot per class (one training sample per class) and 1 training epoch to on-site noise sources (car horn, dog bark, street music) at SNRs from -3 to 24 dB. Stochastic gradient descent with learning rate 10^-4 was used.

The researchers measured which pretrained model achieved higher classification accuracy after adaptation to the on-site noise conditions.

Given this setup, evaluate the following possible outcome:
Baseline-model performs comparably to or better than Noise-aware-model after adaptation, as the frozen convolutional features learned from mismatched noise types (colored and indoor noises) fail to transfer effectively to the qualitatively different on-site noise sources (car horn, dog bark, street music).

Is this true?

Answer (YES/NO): NO